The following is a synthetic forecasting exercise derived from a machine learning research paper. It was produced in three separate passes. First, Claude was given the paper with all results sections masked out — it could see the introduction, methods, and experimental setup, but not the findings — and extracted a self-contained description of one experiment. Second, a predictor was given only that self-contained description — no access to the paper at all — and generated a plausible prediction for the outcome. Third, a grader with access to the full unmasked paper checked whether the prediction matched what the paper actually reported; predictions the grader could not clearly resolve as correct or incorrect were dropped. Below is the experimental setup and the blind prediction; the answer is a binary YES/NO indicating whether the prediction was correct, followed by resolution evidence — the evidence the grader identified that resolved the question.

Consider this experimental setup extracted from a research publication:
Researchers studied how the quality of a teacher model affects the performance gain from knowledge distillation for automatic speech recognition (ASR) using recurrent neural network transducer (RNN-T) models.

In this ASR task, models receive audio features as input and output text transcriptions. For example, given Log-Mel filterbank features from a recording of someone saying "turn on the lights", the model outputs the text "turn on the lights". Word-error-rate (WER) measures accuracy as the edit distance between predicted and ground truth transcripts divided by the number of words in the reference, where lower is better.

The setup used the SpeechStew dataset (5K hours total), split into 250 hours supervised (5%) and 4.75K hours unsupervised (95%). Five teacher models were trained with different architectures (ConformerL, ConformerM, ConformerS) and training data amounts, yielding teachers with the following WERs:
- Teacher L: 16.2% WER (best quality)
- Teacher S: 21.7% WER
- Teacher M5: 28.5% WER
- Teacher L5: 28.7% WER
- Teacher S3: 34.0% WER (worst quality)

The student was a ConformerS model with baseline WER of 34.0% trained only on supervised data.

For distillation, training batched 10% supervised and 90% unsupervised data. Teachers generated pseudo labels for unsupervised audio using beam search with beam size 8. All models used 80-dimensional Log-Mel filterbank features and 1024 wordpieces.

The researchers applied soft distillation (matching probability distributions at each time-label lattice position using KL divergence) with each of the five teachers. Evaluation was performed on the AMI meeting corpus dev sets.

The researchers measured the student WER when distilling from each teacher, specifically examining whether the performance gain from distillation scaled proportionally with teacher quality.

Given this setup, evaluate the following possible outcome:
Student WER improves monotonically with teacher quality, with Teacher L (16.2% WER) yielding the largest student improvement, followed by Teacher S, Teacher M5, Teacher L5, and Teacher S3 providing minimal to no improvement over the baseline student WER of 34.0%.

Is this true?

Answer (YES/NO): NO